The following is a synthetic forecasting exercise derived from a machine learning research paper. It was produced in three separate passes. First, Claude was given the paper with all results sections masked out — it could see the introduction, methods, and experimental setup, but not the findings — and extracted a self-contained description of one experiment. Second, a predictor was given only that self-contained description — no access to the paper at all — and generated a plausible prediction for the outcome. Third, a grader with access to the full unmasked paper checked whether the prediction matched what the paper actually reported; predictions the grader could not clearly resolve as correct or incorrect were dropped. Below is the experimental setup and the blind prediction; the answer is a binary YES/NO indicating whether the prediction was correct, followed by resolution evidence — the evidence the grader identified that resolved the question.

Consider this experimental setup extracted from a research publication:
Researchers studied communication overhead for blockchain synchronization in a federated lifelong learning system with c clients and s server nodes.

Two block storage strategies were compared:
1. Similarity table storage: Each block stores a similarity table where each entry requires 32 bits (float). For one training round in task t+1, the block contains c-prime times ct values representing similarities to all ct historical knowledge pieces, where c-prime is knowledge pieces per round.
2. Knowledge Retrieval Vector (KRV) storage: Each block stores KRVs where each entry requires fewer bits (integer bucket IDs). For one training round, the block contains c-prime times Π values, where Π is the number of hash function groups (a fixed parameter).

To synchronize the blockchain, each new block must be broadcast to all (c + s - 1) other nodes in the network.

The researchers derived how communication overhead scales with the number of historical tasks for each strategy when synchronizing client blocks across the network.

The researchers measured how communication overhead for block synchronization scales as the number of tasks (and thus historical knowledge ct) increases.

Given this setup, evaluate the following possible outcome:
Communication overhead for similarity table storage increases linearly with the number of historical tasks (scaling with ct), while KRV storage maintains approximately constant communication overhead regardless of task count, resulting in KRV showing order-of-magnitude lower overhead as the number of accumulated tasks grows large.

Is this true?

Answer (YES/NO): YES